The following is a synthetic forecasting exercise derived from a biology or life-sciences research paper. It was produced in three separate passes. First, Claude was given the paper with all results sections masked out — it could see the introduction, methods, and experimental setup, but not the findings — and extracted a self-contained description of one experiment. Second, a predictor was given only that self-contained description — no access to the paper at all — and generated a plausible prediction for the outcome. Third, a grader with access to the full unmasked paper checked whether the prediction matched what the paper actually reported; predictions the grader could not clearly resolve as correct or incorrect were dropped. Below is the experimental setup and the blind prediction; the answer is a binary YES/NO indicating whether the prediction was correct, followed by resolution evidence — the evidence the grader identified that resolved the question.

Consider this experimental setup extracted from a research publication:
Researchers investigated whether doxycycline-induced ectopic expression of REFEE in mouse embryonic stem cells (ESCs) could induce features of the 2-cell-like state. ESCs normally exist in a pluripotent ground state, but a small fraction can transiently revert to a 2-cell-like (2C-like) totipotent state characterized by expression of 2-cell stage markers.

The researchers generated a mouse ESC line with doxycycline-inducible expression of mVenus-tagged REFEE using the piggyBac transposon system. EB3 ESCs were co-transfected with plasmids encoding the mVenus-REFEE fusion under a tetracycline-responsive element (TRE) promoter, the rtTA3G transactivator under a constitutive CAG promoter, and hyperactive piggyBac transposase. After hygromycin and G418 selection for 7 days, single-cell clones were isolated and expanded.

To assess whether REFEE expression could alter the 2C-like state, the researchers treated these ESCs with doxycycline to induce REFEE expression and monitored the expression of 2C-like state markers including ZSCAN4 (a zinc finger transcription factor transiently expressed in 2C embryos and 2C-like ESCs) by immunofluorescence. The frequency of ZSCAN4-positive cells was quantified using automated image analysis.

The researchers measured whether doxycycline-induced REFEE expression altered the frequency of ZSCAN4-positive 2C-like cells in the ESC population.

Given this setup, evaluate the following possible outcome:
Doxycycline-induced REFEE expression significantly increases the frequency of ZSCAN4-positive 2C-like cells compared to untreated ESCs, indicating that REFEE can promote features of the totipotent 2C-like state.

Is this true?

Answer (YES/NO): NO